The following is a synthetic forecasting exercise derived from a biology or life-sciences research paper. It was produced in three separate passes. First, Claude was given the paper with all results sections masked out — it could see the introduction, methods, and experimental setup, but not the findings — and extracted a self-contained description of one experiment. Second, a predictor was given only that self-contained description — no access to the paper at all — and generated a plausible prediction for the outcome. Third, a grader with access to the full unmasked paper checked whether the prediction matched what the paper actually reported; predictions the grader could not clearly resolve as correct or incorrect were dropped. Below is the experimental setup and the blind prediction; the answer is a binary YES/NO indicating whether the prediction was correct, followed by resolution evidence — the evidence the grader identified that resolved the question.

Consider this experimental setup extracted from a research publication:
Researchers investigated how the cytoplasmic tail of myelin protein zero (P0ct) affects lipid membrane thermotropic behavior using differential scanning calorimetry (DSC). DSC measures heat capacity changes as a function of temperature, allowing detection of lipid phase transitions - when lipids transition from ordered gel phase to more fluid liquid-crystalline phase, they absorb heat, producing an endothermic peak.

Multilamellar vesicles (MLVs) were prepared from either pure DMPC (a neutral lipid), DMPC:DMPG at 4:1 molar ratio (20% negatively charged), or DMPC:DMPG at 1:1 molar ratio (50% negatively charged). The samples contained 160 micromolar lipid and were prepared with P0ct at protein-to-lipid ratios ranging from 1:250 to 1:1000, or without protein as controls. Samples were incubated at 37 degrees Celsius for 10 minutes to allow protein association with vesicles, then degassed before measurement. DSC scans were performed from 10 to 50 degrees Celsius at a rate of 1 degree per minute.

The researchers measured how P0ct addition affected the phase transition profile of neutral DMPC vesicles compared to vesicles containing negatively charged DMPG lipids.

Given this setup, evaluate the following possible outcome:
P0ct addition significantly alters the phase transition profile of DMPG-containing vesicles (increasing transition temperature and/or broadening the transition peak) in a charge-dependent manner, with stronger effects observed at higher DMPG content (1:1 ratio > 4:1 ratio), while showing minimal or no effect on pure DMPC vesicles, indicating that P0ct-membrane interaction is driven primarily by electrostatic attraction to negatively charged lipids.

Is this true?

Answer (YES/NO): NO